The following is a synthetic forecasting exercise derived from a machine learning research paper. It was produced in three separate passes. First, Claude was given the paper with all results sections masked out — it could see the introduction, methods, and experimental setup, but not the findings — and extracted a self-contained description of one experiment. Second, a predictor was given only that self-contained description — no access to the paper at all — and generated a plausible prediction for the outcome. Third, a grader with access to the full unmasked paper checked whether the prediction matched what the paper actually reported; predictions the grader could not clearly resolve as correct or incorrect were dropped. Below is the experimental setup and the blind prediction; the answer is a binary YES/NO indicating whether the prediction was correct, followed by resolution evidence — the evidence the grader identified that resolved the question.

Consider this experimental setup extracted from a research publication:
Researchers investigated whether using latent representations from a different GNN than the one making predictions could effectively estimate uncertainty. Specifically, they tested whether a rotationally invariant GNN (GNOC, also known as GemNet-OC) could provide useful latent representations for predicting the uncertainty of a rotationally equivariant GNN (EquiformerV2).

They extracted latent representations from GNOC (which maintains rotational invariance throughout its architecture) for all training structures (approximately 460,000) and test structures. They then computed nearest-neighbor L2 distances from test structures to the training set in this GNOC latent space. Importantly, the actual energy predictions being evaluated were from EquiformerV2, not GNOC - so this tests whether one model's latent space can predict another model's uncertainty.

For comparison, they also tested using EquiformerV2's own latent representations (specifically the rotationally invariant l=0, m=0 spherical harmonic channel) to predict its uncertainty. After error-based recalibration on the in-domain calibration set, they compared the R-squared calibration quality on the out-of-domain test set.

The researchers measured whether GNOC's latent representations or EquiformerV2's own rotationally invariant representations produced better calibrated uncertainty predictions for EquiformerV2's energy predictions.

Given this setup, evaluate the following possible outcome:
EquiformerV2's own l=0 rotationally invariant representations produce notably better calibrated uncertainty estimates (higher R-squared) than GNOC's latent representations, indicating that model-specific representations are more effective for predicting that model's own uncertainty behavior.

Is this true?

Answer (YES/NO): NO